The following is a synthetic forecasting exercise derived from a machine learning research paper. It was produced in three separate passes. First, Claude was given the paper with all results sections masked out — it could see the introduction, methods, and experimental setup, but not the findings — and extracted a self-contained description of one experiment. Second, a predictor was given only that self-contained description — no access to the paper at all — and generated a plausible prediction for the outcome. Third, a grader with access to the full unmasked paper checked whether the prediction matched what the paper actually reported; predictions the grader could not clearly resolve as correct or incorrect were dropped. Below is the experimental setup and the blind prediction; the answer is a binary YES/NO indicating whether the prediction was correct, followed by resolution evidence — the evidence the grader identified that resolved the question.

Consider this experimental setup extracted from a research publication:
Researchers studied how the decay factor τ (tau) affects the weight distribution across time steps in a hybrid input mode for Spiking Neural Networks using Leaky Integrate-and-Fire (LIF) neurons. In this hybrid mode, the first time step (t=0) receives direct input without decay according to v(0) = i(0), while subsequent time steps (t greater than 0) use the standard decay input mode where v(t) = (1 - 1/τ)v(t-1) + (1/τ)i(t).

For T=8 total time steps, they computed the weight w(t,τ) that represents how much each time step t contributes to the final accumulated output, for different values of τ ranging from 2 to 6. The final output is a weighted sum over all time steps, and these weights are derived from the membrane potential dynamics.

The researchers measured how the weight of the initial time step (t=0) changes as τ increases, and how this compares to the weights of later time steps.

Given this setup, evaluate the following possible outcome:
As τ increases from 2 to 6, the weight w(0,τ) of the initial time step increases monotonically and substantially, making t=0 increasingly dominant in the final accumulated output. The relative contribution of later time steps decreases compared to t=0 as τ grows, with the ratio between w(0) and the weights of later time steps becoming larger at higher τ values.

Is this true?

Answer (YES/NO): YES